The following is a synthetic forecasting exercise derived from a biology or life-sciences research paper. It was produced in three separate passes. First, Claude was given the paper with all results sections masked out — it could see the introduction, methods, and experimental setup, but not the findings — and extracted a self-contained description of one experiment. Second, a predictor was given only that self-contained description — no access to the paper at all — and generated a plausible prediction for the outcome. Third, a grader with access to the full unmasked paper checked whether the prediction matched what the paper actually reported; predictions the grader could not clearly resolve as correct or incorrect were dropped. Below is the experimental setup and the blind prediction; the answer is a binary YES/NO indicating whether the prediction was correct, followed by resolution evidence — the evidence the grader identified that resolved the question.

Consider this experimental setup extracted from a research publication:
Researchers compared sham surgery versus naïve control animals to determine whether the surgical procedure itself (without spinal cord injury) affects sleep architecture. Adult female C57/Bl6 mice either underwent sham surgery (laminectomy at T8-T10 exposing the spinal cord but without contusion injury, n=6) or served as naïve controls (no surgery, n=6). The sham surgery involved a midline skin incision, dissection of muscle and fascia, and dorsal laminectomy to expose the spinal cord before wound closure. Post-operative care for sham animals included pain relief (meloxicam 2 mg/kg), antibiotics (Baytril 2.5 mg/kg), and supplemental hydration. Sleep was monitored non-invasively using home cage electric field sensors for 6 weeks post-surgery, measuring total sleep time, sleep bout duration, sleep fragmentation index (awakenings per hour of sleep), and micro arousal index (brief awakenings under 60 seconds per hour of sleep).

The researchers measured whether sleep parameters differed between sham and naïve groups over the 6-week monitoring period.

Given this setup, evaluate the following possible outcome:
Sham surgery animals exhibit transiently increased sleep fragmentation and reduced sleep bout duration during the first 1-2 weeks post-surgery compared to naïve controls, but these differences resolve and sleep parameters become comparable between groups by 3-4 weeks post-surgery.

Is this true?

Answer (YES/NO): NO